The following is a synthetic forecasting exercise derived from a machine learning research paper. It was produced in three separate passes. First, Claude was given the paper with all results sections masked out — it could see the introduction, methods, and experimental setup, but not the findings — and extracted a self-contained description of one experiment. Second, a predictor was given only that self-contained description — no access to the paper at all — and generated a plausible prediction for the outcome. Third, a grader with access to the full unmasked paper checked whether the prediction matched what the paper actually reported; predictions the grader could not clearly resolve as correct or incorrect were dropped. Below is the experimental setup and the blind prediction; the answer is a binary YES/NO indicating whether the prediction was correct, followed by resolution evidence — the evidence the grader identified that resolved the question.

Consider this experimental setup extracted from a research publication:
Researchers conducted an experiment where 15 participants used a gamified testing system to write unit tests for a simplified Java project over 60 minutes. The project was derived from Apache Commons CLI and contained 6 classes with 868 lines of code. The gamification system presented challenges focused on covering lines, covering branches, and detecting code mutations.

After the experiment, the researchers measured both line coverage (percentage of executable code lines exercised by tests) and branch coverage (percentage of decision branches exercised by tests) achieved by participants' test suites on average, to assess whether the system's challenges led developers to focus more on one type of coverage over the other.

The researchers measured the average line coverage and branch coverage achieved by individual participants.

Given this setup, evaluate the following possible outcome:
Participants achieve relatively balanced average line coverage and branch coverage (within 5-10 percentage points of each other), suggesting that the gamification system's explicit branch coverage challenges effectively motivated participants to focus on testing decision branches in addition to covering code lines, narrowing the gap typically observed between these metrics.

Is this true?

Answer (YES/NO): YES